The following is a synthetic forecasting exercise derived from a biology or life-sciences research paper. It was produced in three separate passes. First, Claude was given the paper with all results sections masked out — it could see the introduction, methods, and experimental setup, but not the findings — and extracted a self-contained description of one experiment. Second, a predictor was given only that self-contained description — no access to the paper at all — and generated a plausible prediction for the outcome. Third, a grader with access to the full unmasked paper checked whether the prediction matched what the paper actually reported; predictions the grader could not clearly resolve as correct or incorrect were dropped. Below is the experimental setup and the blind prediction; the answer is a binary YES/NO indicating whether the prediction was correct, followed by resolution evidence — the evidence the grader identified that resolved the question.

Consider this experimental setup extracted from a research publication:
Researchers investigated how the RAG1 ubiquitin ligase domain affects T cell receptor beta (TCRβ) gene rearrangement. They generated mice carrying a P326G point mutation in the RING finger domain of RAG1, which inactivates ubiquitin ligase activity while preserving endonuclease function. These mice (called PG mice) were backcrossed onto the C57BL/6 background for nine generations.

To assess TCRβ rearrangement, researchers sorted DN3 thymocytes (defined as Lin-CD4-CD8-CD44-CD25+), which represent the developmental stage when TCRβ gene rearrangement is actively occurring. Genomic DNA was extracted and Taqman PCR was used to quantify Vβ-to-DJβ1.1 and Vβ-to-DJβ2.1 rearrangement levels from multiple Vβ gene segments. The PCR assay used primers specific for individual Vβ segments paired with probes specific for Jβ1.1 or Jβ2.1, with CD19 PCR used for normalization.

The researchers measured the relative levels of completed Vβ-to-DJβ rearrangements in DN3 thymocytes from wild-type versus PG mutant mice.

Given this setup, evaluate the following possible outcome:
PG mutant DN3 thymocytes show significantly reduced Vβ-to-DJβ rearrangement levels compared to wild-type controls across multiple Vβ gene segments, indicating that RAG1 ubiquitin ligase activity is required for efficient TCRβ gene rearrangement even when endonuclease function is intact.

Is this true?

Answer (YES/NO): YES